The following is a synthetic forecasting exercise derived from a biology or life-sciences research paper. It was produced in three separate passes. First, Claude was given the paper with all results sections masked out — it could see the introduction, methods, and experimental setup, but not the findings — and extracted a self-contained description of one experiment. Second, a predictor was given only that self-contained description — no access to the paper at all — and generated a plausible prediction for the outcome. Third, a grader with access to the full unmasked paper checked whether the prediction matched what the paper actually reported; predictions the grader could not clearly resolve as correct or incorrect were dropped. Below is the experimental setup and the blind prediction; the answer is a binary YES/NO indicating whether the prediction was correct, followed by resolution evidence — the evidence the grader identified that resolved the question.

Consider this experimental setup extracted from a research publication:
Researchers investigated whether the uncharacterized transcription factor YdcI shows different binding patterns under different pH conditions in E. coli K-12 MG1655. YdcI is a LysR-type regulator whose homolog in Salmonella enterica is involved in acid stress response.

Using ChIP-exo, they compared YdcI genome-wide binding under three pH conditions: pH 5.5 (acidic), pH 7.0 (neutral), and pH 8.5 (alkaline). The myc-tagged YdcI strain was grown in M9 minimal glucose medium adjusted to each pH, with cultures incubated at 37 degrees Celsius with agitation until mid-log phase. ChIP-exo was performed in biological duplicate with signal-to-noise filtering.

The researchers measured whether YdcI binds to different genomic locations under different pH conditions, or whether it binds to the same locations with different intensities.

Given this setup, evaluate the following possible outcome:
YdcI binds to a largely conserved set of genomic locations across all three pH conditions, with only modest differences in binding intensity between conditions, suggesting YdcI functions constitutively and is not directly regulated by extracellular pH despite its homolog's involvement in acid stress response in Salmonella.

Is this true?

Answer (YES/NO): NO